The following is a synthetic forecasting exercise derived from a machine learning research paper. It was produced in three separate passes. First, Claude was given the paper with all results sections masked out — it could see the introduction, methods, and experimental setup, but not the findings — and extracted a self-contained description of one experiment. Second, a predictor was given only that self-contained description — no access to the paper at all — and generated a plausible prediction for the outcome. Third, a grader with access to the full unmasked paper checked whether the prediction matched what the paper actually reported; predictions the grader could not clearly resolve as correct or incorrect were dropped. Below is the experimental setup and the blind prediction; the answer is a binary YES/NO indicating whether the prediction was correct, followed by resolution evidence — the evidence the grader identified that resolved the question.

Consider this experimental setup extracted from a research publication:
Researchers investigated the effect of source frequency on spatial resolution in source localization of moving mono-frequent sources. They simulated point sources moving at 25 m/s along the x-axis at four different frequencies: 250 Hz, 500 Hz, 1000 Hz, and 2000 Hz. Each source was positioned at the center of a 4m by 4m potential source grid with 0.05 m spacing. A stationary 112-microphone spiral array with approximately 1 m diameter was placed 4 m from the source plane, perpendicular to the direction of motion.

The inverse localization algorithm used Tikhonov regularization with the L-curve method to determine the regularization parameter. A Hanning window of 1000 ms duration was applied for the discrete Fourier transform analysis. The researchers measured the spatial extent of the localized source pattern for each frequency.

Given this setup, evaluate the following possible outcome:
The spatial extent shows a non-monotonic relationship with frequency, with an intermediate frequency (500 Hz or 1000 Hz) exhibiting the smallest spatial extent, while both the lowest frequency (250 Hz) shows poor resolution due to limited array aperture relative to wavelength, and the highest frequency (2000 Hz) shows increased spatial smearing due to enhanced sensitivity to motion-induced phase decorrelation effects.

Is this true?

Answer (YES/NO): NO